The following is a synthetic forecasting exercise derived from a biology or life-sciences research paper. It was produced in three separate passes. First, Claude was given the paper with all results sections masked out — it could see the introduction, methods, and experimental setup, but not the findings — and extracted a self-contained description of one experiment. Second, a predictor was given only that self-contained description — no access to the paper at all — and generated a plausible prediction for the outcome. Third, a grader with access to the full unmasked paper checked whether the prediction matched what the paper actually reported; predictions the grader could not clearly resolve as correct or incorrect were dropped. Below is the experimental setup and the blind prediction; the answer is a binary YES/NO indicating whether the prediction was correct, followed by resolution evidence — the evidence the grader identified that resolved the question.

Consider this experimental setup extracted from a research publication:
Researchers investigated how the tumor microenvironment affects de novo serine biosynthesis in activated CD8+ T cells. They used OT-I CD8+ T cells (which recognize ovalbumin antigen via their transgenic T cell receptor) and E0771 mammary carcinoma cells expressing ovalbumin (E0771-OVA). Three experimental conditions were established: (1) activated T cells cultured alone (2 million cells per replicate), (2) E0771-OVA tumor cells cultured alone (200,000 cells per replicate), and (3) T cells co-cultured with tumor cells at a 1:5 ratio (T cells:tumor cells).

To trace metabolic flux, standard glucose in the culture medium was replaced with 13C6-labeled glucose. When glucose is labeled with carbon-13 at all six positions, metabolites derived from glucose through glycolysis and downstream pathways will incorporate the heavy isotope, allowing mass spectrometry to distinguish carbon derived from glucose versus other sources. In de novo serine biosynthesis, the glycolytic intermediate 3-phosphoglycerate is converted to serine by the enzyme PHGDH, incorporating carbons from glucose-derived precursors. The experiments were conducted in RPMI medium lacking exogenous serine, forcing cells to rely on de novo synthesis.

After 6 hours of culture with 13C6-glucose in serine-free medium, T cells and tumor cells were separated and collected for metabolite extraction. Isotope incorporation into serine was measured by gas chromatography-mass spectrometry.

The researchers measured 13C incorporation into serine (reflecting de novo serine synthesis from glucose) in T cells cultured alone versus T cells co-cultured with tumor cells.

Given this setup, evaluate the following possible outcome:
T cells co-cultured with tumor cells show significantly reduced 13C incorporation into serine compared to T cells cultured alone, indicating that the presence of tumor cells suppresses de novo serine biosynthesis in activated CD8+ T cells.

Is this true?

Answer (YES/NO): NO